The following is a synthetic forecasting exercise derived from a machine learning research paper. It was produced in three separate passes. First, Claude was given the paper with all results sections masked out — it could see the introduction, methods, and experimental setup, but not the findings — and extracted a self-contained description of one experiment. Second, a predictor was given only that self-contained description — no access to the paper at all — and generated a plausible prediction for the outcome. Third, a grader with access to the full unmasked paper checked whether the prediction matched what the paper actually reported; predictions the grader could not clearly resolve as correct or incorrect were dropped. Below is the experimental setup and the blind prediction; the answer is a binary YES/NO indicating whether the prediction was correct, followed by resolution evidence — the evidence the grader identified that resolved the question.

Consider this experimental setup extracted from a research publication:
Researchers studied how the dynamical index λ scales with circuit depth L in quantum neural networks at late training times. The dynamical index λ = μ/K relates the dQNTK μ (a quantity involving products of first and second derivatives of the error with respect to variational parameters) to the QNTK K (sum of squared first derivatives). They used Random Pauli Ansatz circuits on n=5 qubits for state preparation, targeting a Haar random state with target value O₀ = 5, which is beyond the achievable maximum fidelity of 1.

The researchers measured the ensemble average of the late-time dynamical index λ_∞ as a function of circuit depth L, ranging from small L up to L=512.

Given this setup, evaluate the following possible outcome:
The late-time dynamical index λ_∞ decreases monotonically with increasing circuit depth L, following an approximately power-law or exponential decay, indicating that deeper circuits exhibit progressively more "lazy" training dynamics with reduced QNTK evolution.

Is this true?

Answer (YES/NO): NO